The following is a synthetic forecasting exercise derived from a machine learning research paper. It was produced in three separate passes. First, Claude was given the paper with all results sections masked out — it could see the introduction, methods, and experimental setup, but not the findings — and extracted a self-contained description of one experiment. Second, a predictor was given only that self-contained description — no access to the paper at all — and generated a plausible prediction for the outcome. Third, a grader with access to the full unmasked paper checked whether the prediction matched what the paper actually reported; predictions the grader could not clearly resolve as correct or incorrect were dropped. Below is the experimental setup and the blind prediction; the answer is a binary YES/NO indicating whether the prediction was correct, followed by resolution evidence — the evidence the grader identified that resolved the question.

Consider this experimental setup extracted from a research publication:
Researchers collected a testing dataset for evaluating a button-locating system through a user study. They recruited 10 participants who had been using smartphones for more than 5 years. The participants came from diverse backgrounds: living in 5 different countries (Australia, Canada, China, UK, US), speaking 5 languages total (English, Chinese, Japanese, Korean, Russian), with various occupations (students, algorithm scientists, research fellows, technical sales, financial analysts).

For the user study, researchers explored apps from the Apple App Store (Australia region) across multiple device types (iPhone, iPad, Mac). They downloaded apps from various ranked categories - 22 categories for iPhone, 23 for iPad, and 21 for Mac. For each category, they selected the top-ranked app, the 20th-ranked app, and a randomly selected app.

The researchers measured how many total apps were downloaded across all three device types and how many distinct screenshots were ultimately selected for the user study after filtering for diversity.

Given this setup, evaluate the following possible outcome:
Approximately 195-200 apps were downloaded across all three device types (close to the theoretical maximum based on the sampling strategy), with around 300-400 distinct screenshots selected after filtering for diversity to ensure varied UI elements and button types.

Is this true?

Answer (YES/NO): NO